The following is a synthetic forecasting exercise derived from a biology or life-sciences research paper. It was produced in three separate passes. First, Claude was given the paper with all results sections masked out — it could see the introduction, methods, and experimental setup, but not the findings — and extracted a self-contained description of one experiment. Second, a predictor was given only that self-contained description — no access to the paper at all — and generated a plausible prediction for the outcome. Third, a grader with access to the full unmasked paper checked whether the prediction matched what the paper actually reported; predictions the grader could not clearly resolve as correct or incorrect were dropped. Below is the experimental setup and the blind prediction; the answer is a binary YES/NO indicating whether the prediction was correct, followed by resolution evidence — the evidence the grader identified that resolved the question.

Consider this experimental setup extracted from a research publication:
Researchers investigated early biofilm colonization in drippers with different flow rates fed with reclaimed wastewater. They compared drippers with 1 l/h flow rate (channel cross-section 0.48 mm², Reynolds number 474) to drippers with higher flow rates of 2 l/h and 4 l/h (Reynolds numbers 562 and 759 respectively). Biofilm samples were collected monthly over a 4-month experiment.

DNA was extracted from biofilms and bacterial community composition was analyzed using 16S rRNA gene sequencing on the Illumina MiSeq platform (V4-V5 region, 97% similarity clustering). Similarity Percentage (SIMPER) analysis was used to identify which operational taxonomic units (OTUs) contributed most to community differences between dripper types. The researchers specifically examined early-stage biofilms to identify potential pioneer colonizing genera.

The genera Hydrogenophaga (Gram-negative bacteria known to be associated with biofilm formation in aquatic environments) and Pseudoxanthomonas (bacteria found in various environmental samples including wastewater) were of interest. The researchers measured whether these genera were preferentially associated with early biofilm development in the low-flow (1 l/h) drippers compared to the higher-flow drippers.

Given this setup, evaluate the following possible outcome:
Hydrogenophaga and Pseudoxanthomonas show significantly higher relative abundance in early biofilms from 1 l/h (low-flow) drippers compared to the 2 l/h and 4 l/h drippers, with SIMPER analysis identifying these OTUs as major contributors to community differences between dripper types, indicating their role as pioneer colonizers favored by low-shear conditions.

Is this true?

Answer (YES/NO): YES